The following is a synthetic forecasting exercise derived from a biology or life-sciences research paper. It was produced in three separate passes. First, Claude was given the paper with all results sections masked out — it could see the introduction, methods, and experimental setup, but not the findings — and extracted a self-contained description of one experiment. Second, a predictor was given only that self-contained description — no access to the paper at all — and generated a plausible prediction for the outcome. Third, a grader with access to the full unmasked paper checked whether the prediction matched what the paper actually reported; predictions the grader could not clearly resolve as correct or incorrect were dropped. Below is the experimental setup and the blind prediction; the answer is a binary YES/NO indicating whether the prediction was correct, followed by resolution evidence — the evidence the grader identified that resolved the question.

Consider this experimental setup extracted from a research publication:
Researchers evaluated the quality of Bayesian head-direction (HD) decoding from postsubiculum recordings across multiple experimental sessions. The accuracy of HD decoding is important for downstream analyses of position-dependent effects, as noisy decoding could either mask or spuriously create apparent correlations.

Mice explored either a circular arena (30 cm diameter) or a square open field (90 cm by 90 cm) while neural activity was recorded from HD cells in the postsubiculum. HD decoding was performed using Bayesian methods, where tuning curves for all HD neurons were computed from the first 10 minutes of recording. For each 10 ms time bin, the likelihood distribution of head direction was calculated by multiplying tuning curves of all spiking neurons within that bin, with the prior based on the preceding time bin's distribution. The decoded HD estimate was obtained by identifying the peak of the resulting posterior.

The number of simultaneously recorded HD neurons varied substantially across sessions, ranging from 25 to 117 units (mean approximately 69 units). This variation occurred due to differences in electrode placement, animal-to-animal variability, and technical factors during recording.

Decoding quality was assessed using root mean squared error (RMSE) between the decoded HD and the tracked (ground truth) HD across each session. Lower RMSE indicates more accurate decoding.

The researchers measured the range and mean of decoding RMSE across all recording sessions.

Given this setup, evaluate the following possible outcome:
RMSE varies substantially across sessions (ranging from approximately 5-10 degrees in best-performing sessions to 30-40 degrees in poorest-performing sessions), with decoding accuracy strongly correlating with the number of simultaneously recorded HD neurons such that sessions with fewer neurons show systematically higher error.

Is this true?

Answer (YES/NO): NO